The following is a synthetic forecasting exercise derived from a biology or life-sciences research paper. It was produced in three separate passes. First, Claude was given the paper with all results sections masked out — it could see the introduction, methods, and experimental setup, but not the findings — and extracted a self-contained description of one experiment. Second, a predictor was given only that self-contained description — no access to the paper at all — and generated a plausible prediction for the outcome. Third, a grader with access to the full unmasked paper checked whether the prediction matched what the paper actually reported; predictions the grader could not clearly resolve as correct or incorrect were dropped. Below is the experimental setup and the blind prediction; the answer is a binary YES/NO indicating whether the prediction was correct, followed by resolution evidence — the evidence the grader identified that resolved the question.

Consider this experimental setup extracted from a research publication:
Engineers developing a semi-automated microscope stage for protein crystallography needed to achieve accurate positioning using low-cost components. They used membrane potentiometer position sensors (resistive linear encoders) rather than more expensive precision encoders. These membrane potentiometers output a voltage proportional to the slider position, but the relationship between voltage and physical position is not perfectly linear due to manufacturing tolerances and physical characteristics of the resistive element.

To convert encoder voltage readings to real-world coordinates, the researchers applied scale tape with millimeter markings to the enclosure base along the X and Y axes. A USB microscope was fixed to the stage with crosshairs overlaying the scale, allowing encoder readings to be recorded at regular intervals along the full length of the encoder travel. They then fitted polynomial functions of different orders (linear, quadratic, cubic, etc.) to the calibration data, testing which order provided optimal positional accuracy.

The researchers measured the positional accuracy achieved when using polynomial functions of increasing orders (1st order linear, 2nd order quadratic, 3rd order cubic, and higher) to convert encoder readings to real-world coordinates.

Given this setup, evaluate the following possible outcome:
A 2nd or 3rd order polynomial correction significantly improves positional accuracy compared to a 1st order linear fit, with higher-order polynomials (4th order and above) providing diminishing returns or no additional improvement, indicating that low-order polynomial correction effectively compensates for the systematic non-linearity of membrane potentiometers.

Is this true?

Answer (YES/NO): NO